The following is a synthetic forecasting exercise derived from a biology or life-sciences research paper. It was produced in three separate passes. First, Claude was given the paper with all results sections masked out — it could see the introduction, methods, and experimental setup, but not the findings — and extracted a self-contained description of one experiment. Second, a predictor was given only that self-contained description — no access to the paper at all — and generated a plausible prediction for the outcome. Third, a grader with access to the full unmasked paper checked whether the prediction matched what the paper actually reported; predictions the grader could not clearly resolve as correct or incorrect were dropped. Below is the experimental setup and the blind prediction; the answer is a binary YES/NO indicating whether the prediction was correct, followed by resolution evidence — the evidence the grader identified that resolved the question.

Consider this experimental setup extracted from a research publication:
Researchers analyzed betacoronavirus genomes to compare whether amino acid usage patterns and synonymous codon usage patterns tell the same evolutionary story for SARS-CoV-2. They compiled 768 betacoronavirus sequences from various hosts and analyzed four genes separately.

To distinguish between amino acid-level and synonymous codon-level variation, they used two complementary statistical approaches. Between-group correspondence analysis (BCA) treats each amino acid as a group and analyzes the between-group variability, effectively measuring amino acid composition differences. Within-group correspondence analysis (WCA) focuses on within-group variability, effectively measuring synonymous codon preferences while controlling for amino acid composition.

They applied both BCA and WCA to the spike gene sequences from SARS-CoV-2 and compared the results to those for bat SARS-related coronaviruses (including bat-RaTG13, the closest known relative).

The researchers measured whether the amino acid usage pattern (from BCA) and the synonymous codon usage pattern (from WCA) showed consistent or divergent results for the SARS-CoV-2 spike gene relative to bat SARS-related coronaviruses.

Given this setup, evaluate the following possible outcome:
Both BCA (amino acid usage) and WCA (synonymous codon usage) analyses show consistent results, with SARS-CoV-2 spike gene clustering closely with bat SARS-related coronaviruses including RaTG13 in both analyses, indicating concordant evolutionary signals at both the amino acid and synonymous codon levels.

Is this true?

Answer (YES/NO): NO